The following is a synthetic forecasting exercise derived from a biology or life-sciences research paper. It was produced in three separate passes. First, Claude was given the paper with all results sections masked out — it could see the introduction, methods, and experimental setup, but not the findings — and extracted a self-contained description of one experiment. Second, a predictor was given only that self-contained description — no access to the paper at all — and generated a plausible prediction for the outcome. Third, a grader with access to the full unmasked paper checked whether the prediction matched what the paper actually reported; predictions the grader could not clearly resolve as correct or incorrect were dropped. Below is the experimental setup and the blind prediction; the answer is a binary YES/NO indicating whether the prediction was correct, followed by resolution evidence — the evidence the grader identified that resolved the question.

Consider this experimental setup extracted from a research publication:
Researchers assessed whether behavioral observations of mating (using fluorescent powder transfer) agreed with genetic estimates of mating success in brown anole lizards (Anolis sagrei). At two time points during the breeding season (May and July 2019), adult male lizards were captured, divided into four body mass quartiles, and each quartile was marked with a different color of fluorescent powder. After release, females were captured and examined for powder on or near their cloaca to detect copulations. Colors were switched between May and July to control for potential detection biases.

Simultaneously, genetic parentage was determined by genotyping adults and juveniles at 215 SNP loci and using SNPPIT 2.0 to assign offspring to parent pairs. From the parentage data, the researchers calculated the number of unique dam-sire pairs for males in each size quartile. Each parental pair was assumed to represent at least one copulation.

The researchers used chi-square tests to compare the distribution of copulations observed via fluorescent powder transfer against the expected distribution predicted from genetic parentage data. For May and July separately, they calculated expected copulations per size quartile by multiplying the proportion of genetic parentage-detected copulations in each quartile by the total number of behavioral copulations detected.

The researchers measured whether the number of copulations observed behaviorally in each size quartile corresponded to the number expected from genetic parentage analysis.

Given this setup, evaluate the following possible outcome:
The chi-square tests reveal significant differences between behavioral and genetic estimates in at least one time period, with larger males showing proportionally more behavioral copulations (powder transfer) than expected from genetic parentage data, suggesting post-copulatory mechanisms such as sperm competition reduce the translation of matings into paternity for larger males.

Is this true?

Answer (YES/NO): NO